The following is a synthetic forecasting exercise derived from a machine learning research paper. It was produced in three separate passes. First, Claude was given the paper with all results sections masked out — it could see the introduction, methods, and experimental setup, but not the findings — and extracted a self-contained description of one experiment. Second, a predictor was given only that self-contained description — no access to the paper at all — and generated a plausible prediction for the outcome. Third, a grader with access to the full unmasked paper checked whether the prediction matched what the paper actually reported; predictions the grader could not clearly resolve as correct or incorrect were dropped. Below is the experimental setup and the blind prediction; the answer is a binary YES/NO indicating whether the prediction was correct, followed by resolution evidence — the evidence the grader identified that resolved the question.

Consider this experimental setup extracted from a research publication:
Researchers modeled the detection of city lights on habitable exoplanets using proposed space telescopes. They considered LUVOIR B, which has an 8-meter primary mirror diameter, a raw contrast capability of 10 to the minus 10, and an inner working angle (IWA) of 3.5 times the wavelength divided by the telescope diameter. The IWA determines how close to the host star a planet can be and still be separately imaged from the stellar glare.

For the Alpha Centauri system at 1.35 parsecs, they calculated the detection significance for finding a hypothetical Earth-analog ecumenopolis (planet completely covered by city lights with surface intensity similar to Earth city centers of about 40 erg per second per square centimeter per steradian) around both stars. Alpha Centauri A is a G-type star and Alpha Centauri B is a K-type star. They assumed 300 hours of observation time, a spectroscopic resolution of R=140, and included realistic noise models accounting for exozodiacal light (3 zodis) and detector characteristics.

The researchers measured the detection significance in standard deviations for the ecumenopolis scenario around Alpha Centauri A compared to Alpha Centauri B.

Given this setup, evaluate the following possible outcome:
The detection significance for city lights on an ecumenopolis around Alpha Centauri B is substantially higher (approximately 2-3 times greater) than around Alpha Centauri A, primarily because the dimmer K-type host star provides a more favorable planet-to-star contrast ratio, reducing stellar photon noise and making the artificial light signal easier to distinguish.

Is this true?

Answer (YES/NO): NO